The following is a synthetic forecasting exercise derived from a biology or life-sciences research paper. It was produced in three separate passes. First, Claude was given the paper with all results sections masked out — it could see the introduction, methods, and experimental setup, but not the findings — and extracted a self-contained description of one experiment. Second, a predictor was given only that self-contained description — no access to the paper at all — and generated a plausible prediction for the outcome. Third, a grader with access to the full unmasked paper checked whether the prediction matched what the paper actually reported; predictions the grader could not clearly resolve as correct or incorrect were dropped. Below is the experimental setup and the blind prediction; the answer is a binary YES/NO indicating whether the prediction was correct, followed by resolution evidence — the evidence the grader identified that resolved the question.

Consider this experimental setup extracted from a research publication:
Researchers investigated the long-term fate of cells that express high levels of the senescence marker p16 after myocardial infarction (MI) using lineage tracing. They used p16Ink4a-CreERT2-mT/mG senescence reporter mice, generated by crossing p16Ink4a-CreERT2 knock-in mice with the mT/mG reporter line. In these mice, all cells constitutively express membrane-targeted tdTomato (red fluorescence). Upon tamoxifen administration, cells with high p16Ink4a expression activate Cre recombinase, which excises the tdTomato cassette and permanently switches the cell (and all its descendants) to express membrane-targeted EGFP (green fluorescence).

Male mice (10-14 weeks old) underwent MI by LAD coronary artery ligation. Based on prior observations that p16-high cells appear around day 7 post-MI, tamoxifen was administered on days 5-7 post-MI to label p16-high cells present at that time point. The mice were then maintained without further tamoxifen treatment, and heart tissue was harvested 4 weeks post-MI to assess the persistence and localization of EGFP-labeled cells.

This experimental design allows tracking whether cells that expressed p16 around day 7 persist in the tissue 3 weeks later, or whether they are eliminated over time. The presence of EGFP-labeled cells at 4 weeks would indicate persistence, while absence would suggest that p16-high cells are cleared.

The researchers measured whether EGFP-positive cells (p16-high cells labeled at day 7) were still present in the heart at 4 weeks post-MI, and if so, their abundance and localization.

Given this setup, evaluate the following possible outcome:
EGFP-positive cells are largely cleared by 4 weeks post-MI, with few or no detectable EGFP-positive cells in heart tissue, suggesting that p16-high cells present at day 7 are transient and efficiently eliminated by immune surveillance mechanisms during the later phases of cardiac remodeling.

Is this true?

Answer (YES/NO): NO